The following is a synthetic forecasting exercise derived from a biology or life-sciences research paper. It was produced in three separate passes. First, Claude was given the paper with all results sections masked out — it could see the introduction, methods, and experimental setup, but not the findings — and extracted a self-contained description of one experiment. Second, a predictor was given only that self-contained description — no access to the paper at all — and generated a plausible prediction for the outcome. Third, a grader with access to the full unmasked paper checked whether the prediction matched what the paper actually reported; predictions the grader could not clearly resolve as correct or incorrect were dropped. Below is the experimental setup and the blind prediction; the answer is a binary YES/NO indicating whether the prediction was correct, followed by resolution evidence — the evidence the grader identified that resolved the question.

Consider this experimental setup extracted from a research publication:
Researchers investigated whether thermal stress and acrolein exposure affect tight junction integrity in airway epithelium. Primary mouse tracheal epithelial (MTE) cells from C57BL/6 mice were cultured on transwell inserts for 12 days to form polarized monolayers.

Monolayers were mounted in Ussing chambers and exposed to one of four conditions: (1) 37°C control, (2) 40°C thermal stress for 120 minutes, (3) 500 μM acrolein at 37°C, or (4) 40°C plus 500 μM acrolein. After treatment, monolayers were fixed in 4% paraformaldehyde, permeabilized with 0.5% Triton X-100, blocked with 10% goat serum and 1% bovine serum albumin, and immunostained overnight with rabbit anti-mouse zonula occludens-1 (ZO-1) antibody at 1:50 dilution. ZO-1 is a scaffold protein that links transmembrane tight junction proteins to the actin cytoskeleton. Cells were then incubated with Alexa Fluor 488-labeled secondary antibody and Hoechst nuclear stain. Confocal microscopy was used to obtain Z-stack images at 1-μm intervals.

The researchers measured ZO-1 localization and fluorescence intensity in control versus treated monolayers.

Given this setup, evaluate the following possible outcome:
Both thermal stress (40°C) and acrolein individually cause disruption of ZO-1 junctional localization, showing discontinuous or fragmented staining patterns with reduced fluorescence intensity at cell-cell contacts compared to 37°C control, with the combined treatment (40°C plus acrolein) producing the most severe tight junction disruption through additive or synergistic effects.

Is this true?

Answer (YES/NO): YES